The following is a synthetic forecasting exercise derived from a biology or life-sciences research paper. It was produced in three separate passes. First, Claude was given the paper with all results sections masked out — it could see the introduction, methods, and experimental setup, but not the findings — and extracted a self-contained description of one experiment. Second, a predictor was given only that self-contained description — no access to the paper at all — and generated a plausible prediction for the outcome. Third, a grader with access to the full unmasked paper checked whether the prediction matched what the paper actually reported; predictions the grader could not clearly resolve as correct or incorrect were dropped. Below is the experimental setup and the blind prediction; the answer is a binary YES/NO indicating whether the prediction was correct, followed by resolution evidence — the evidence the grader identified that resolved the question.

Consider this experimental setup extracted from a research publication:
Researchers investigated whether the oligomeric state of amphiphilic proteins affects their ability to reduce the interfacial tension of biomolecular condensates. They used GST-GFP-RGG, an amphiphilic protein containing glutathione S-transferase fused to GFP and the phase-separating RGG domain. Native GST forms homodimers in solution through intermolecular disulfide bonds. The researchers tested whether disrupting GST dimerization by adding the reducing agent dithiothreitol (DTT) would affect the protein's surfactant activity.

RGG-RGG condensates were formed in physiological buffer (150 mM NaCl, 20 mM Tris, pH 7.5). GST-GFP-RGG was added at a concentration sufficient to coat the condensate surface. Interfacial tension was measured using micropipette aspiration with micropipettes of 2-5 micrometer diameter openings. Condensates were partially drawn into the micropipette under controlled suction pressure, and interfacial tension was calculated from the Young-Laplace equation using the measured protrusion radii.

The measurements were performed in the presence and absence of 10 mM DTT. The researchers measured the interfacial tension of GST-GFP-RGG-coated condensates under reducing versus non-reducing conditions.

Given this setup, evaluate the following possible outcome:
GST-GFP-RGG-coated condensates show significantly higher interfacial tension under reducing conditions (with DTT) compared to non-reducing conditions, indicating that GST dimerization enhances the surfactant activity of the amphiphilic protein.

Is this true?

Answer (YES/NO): NO